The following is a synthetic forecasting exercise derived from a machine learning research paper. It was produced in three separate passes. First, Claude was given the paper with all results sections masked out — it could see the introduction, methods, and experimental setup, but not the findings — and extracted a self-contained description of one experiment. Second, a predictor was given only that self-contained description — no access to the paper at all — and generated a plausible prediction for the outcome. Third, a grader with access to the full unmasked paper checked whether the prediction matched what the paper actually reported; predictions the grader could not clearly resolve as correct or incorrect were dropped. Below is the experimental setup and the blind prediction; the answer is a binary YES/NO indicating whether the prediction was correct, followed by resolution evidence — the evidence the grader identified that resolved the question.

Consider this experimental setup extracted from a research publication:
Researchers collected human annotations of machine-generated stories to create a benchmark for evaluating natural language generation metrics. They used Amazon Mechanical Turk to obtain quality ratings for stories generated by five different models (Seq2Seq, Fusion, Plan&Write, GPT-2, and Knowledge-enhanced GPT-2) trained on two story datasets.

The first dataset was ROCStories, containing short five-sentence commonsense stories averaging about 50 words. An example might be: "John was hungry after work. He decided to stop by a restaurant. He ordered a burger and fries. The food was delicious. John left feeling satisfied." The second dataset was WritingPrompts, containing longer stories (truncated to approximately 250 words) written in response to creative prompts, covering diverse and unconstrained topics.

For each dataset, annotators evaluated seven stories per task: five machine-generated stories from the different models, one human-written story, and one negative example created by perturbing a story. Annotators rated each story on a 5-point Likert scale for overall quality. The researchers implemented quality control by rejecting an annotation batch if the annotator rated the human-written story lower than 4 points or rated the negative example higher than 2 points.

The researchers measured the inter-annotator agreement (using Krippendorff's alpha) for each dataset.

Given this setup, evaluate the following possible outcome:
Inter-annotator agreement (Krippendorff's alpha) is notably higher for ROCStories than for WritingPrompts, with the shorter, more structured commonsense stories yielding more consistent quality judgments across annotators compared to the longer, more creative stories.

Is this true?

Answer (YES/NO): NO